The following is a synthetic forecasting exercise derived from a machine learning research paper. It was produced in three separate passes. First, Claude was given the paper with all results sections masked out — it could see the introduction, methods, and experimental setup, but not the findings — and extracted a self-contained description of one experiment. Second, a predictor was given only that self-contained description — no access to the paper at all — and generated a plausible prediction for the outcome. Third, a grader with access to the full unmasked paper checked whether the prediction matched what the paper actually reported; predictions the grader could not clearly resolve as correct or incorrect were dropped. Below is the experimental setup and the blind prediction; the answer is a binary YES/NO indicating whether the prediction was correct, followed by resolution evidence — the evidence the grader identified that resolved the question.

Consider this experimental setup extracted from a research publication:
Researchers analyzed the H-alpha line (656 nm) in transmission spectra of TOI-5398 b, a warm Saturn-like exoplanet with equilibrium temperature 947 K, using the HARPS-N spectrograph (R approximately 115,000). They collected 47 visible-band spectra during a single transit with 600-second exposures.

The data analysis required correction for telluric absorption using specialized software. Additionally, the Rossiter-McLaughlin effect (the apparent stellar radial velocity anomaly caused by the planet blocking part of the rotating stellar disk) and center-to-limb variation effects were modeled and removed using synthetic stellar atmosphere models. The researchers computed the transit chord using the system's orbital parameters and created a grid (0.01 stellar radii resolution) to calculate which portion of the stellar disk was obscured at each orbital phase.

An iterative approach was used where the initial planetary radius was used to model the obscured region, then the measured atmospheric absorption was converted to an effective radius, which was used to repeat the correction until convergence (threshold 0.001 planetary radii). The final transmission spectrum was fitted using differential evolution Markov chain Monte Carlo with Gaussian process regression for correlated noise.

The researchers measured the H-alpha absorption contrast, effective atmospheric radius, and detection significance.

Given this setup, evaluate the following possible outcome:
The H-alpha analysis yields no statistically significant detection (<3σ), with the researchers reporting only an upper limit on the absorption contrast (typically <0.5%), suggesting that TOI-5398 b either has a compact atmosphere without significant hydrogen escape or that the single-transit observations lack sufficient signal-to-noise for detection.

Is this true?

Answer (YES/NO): NO